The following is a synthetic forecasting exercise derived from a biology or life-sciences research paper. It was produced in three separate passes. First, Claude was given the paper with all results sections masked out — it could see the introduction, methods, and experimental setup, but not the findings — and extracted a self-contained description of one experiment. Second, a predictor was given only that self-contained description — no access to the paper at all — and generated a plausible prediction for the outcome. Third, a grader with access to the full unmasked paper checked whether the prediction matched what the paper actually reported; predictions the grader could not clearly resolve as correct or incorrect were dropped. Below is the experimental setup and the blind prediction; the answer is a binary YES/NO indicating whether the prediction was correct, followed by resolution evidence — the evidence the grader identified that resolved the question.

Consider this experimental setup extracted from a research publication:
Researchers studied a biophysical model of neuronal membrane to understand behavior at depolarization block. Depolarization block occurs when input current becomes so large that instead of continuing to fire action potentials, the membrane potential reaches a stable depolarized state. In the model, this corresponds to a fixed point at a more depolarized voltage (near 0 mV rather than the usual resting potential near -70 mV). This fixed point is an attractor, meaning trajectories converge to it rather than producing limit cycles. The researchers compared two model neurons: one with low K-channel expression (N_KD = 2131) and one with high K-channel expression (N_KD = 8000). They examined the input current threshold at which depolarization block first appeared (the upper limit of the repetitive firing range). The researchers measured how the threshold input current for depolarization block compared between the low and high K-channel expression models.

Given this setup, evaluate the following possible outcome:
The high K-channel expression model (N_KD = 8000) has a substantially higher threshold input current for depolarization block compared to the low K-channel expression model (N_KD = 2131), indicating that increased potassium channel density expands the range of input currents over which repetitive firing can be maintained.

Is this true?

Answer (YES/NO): YES